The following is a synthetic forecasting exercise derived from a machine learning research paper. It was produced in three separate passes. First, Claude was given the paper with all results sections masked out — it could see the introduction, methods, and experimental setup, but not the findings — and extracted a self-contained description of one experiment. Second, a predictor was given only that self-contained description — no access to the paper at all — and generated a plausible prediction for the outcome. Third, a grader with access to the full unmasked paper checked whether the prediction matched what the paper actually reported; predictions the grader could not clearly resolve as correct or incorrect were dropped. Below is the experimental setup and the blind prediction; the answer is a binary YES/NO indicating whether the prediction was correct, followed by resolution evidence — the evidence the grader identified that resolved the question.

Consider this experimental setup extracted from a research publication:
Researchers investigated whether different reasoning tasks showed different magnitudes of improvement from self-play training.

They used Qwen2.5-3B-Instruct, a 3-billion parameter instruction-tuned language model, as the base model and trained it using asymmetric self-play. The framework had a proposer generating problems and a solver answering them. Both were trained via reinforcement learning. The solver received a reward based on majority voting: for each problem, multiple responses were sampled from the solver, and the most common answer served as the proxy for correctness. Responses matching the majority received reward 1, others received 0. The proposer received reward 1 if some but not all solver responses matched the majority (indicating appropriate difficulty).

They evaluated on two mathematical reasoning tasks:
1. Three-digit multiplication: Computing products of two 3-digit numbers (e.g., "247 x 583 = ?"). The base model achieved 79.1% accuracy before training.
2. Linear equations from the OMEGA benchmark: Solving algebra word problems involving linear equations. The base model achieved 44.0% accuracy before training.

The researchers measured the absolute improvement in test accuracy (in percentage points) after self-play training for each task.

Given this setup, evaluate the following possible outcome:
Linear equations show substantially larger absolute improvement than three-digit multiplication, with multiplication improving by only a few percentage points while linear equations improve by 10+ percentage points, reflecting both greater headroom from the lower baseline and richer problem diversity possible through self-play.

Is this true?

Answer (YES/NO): NO